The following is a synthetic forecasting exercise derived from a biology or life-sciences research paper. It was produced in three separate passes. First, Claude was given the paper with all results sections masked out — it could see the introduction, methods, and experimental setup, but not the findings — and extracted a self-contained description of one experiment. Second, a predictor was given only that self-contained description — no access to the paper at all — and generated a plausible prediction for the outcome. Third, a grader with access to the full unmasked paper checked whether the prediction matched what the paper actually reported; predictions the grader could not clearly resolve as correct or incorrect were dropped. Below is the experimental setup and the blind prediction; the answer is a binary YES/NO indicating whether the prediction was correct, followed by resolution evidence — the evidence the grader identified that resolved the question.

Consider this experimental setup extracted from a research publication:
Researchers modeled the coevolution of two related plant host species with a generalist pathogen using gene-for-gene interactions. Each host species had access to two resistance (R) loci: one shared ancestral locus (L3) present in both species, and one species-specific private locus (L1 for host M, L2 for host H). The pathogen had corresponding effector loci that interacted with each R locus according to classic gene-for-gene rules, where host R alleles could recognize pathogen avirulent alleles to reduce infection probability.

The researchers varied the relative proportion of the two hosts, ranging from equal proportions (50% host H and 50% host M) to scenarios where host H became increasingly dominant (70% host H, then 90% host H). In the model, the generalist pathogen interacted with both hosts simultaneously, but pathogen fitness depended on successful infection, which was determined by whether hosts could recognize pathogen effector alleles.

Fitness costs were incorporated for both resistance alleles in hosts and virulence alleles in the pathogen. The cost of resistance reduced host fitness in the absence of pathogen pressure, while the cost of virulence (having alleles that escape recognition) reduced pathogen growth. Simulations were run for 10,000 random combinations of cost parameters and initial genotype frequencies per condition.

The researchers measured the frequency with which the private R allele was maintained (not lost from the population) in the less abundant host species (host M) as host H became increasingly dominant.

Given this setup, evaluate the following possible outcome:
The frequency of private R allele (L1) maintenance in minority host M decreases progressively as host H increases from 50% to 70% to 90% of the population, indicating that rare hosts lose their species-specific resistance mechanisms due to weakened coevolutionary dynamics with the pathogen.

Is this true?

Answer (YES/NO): NO